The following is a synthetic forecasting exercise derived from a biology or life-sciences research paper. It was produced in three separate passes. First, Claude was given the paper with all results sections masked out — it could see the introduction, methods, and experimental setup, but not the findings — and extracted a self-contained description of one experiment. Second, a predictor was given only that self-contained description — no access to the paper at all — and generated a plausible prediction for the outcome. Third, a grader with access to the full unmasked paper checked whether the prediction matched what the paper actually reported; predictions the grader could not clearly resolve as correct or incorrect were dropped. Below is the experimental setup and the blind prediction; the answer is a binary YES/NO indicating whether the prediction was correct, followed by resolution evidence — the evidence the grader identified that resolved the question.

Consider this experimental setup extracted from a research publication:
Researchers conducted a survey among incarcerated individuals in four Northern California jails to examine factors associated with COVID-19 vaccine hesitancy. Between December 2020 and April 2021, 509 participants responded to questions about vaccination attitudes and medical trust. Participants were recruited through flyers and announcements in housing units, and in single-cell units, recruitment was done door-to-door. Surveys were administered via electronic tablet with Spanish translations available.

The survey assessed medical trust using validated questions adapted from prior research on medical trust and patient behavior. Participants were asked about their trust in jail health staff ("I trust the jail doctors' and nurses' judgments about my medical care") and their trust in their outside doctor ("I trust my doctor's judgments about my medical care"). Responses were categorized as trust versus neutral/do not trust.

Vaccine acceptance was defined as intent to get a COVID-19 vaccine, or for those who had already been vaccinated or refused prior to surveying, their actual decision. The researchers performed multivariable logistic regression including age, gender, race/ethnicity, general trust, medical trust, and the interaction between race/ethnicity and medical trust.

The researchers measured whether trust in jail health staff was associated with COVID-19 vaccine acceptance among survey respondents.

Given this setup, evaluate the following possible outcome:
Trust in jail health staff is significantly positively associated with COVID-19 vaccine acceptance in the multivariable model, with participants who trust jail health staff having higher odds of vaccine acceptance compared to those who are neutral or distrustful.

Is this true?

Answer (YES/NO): NO